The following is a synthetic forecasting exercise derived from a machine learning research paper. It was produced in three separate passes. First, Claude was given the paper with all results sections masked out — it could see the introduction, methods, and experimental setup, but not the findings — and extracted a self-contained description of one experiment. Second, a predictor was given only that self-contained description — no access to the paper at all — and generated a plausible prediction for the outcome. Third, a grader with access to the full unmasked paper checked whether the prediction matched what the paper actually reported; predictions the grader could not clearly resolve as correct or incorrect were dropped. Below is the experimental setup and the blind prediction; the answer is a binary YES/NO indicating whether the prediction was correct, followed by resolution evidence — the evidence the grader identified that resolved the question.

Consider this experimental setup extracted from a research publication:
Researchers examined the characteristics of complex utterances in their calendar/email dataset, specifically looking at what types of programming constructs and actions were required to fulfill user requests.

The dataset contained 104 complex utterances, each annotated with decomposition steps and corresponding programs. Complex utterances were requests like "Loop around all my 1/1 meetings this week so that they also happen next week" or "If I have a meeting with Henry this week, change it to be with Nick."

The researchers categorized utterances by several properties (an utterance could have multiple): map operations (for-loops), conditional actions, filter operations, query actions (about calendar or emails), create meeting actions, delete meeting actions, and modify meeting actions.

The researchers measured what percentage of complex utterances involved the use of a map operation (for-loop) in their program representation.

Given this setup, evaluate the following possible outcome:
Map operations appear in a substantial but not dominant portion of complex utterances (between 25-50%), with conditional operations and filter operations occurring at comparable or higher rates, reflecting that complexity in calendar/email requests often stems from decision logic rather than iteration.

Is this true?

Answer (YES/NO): NO